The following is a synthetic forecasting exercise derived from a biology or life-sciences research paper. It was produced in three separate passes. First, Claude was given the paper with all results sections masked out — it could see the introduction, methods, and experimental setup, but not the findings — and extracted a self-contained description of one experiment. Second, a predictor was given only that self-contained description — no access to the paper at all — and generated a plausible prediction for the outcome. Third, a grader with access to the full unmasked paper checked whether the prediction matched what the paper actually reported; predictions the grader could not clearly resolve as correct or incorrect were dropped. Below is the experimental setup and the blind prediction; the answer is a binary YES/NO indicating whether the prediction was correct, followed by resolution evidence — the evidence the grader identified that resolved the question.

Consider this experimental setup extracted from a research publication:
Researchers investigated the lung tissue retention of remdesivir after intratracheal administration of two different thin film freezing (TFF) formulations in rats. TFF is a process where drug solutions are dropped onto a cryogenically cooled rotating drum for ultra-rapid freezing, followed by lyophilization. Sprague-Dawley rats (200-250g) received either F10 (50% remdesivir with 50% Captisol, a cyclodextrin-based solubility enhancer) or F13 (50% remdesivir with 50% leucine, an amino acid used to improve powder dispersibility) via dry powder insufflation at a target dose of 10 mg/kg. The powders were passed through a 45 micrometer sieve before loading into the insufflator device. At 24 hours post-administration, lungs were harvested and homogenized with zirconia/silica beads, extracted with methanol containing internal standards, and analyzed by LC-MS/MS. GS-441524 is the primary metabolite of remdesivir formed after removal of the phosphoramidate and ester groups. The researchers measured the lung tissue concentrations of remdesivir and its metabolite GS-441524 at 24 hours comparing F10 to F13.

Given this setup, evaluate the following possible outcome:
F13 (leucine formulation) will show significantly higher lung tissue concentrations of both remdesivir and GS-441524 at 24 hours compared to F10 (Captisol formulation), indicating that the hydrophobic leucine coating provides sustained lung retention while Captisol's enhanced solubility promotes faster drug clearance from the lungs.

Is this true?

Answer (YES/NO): NO